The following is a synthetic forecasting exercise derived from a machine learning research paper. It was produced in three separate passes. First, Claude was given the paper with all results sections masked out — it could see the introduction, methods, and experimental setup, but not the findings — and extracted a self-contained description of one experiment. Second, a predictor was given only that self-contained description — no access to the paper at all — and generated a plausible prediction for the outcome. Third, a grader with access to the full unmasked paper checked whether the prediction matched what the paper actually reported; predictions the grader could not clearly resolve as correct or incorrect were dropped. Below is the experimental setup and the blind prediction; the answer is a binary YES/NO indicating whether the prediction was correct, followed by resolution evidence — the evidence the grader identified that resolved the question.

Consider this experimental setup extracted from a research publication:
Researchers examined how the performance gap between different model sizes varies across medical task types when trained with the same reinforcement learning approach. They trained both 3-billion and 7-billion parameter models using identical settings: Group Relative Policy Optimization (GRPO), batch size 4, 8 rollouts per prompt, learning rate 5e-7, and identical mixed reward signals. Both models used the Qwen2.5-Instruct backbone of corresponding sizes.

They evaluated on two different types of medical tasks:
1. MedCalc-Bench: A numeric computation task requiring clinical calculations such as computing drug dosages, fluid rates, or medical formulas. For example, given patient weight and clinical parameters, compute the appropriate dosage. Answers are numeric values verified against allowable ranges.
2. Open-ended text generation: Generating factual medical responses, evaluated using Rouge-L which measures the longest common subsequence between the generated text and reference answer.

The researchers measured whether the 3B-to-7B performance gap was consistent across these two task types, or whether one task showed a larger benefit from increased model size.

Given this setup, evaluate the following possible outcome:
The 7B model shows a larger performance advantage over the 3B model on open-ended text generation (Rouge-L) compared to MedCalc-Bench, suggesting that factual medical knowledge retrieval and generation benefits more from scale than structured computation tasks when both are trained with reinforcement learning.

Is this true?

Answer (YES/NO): NO